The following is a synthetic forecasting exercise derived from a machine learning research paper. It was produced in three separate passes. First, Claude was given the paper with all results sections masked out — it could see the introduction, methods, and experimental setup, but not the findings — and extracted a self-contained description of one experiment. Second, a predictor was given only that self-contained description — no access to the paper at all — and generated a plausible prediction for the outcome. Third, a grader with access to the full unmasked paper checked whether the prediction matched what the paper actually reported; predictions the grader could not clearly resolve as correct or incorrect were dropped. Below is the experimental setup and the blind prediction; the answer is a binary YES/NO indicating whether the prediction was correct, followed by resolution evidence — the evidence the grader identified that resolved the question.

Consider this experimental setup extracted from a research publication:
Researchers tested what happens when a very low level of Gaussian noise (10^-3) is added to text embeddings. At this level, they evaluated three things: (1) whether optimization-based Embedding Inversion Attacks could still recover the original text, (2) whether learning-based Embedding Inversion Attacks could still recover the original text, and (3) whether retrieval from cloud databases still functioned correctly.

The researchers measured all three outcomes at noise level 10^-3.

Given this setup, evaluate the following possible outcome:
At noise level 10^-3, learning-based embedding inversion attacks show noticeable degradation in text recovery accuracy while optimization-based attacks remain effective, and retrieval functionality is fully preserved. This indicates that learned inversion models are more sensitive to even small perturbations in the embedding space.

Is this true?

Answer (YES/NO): NO